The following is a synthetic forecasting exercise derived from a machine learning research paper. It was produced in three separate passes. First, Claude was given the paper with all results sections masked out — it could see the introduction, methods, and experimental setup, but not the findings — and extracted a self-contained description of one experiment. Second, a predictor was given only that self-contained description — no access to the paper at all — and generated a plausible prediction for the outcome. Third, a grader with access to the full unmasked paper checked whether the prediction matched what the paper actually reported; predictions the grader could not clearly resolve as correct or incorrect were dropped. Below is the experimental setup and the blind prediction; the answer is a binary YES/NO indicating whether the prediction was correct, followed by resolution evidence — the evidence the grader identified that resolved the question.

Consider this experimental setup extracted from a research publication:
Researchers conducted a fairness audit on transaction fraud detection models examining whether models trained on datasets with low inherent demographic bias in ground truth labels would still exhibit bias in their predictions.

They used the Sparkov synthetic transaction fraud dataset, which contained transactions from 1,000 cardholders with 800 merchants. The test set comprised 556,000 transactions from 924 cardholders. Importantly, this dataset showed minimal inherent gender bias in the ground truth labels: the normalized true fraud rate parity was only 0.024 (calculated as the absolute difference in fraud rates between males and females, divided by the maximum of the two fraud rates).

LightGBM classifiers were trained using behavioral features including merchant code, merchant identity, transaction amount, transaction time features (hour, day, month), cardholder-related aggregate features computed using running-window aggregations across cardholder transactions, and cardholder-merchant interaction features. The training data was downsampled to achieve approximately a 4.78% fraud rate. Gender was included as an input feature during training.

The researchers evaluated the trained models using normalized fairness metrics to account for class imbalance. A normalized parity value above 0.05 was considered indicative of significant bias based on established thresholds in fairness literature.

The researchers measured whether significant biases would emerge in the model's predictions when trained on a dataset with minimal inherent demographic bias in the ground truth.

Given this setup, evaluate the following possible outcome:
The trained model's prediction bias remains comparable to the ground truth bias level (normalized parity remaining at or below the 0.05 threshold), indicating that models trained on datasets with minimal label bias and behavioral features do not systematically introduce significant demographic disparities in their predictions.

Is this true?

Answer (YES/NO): NO